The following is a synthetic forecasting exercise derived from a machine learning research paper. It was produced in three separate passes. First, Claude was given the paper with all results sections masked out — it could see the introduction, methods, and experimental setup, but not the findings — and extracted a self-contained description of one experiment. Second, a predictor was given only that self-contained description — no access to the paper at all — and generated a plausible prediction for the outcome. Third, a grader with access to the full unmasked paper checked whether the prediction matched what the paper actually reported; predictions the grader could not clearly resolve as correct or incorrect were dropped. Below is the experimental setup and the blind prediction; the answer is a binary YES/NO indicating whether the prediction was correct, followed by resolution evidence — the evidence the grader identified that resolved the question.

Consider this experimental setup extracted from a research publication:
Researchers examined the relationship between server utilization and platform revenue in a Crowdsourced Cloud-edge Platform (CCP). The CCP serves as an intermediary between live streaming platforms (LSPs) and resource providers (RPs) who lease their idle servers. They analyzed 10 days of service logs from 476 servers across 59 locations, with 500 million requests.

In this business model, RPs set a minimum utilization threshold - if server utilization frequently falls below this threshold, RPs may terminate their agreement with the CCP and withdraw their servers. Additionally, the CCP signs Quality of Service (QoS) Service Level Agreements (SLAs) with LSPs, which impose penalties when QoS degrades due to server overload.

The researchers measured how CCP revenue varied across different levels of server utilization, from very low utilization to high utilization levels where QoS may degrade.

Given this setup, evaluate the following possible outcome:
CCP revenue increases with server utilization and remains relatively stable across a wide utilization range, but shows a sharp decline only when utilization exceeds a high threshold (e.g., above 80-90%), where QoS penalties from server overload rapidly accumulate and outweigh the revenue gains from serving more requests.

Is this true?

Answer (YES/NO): NO